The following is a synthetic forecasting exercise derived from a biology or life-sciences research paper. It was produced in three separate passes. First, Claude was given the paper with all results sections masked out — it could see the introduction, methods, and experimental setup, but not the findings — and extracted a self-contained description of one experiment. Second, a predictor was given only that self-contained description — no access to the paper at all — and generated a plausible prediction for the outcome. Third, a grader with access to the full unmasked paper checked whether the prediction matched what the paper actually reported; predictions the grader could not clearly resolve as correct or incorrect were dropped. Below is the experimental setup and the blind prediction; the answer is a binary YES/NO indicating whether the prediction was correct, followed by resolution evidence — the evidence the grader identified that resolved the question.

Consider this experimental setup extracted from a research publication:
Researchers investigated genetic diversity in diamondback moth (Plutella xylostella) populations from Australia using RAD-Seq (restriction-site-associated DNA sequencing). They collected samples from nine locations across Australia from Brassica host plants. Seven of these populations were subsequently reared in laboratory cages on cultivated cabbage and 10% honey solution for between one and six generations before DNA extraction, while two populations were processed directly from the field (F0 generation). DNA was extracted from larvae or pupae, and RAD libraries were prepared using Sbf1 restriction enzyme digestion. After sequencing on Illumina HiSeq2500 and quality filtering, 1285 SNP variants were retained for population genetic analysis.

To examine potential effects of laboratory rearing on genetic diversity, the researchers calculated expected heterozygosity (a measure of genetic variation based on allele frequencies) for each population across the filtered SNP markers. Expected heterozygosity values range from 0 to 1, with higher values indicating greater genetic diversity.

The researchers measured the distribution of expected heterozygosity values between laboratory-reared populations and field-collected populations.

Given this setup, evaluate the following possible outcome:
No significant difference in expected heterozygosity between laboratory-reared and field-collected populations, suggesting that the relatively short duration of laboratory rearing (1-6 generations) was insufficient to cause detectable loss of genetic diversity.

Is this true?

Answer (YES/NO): NO